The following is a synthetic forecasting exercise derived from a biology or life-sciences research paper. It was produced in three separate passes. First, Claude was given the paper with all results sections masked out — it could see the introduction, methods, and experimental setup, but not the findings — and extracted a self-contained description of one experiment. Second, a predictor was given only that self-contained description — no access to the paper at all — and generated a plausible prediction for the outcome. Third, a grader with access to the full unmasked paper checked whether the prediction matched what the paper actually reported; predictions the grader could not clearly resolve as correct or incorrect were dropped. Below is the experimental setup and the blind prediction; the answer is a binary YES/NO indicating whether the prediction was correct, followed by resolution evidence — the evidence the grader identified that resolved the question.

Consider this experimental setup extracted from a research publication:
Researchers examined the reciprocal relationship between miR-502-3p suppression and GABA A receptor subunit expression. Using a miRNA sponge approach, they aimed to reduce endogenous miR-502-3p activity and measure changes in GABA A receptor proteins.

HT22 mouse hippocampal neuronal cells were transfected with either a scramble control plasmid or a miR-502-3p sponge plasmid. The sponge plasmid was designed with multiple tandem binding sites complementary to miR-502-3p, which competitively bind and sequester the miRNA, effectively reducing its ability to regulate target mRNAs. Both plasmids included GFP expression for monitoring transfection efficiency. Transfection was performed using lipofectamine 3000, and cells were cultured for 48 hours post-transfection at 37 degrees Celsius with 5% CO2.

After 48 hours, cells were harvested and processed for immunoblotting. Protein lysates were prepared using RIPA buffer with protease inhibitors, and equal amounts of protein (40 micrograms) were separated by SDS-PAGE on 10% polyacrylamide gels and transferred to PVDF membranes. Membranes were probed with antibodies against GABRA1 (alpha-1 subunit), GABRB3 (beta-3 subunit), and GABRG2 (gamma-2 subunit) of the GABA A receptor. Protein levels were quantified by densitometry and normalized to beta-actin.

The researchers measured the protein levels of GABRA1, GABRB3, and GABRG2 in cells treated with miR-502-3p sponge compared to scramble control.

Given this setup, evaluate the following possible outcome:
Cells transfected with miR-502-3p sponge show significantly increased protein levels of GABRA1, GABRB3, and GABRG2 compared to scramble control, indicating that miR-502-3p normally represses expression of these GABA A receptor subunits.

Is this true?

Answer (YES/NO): NO